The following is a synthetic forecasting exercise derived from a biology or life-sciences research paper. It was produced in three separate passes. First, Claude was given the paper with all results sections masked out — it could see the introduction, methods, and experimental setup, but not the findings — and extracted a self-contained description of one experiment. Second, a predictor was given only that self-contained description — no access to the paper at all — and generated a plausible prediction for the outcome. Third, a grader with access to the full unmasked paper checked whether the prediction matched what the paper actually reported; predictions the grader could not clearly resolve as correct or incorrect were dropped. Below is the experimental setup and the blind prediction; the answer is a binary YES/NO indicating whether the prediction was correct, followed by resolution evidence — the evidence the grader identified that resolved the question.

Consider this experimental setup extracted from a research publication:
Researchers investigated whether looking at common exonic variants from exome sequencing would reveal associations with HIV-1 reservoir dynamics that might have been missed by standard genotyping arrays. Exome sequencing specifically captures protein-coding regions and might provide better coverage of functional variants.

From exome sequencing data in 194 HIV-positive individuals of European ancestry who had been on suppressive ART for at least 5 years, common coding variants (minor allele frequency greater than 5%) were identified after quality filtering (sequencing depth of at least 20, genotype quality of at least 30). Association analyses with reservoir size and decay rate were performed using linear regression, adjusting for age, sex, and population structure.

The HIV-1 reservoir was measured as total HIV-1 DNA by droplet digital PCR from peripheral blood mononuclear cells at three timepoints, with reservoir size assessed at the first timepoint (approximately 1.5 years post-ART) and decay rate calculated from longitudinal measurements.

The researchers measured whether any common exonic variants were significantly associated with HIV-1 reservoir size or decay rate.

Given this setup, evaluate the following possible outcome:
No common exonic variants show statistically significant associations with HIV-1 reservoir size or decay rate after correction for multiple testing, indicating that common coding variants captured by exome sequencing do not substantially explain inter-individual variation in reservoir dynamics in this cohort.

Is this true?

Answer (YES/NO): YES